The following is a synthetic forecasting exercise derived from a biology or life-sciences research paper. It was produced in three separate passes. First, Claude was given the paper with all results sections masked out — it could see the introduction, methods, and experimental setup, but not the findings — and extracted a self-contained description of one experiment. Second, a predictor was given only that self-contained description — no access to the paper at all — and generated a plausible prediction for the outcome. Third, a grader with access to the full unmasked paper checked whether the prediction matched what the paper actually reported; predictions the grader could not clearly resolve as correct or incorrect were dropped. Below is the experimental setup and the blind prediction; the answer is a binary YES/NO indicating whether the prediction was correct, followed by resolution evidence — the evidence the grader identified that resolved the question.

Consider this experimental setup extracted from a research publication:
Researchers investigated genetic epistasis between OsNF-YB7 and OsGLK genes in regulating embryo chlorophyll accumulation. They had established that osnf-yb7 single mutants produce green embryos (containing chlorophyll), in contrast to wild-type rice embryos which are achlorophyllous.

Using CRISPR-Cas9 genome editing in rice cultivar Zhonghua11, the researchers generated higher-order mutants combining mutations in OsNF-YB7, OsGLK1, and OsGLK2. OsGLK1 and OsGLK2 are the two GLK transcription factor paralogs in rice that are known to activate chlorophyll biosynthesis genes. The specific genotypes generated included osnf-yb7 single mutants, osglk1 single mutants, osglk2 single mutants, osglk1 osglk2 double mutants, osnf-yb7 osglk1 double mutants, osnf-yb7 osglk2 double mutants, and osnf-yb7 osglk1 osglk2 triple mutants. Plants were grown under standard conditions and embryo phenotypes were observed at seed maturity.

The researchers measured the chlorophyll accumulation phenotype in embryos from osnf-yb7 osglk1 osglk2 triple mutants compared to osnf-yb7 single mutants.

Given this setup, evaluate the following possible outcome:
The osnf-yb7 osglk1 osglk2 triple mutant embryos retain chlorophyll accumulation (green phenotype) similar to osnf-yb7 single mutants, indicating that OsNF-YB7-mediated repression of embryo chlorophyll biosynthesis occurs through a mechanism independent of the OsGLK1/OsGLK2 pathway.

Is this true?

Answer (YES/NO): NO